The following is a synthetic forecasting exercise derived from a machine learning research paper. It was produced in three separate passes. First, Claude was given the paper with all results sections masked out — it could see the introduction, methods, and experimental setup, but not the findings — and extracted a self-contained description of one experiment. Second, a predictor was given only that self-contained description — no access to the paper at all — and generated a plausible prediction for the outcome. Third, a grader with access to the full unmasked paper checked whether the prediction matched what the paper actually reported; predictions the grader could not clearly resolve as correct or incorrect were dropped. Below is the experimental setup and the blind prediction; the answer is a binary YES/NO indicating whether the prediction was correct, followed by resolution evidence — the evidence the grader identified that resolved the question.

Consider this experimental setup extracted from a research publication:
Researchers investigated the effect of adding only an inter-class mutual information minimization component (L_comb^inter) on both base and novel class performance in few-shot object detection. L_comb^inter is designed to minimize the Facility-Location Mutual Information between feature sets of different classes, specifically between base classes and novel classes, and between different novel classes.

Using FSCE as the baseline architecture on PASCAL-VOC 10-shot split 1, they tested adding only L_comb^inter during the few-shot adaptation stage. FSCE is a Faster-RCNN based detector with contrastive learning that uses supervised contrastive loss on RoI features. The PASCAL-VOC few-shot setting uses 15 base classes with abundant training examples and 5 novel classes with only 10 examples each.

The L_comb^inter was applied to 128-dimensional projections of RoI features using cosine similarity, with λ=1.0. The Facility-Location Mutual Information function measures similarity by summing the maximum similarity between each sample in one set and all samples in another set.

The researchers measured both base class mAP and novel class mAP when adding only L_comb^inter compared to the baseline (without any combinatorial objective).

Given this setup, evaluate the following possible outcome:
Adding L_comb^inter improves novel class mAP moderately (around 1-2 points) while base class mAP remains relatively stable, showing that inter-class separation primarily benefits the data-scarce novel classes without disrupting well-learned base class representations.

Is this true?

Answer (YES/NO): NO